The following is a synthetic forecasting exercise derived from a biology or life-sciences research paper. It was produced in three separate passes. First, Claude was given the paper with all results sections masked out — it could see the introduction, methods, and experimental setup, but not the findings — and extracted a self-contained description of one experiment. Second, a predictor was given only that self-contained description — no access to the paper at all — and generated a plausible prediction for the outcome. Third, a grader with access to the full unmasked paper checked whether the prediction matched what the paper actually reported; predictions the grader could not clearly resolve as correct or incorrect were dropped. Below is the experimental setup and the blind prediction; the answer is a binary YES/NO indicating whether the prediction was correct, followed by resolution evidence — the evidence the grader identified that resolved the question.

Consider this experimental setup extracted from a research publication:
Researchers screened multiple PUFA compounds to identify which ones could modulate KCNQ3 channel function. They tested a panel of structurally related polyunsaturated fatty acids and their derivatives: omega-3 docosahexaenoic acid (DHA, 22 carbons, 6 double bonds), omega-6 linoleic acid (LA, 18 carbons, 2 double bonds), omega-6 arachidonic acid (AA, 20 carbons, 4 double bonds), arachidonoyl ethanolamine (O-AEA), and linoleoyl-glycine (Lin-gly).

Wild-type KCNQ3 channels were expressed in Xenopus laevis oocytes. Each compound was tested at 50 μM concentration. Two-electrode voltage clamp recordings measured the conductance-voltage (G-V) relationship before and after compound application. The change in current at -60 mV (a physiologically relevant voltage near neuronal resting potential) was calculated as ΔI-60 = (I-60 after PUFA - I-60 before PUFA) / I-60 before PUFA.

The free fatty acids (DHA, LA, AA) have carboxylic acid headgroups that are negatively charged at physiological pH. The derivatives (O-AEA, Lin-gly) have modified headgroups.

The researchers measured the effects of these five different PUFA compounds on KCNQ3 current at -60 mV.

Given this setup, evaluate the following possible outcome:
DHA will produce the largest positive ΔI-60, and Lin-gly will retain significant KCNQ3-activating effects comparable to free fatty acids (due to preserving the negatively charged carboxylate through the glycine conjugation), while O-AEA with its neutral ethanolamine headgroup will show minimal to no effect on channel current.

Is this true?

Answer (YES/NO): NO